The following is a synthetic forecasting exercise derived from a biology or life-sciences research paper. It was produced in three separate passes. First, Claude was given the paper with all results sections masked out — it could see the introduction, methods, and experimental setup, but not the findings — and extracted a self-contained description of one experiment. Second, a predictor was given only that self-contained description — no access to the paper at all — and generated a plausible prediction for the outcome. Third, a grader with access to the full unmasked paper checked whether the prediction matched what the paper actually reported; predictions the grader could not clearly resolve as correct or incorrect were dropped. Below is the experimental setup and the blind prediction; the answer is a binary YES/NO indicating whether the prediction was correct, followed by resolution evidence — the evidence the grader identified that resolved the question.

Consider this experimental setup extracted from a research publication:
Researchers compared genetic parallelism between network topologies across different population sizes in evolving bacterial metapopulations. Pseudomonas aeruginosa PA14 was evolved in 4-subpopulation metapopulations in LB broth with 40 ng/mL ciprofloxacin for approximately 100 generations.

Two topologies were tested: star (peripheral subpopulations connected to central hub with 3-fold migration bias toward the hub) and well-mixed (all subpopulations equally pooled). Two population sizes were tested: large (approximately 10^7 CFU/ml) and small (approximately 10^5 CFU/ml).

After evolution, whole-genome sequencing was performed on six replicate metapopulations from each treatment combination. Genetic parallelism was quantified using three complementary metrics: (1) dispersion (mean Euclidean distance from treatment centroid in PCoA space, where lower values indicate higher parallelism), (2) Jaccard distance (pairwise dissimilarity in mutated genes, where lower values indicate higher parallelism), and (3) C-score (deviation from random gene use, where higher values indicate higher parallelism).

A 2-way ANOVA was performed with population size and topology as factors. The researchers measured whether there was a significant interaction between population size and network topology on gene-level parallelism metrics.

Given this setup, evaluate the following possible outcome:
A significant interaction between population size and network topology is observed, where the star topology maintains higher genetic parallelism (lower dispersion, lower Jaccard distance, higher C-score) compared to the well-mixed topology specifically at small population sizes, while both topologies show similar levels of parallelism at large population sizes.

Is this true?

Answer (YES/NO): YES